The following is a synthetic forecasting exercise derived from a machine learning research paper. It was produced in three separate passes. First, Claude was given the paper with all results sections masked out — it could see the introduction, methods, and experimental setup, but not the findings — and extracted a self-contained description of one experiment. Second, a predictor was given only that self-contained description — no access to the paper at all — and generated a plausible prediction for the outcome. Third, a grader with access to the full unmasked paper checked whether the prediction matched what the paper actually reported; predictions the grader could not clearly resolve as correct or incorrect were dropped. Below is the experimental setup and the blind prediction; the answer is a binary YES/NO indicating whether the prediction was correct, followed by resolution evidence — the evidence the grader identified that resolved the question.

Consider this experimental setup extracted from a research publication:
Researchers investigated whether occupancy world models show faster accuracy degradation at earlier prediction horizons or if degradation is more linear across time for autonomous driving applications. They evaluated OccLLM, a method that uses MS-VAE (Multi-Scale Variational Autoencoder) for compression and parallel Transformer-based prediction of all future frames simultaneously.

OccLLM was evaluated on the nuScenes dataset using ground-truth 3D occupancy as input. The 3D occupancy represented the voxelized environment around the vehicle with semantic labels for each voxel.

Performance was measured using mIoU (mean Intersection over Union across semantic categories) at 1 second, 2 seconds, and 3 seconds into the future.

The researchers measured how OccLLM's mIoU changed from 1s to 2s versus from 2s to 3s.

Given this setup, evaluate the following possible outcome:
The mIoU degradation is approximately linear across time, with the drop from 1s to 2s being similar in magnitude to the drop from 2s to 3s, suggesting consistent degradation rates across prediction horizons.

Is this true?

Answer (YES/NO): NO